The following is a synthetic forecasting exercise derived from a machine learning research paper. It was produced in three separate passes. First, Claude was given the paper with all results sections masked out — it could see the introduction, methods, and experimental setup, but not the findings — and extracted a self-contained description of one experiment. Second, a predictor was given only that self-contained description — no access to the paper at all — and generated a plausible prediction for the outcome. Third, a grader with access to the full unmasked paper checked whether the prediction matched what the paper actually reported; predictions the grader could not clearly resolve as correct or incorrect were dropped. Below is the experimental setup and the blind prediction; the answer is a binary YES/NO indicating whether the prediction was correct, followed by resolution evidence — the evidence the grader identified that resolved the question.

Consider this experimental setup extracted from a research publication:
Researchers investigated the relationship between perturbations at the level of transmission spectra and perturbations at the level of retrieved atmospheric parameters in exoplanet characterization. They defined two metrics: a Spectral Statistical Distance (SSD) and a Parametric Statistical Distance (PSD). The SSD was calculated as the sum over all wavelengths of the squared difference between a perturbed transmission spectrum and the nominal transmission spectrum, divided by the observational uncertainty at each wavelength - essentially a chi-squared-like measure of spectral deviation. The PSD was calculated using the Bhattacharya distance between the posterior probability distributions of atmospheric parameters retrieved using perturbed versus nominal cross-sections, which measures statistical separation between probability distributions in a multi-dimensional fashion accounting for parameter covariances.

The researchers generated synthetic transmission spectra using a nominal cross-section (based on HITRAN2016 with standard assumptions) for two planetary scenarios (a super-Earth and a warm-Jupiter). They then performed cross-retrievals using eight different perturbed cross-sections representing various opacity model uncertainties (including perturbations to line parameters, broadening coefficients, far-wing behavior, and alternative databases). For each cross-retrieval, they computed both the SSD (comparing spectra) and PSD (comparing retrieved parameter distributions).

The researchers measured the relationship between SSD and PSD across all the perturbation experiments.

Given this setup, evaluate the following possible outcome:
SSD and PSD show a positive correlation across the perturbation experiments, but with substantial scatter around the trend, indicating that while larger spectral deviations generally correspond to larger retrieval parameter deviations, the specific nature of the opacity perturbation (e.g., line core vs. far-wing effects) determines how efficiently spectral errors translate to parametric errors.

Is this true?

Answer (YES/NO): YES